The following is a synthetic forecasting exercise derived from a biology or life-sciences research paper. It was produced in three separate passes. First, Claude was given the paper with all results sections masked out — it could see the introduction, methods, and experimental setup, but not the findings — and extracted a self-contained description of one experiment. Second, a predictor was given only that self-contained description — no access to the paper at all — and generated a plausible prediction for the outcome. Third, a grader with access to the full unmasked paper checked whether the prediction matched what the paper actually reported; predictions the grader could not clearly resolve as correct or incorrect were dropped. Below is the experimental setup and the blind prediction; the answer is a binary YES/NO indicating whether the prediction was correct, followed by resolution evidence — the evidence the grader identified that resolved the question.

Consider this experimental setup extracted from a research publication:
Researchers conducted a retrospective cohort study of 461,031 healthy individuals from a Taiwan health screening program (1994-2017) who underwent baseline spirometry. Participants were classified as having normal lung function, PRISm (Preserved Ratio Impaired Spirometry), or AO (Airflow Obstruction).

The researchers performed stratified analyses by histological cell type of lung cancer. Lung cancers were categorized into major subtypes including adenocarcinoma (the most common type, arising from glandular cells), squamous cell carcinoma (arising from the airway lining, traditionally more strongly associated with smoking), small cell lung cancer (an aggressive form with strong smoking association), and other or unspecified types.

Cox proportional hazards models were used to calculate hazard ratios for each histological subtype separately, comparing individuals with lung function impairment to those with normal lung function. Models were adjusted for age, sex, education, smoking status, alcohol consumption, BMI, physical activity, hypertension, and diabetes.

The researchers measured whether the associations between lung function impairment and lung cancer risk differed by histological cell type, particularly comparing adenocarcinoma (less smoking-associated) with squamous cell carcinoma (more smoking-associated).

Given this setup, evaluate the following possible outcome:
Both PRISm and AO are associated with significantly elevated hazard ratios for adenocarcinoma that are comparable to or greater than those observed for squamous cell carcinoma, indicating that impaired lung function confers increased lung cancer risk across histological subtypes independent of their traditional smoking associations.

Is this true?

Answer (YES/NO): NO